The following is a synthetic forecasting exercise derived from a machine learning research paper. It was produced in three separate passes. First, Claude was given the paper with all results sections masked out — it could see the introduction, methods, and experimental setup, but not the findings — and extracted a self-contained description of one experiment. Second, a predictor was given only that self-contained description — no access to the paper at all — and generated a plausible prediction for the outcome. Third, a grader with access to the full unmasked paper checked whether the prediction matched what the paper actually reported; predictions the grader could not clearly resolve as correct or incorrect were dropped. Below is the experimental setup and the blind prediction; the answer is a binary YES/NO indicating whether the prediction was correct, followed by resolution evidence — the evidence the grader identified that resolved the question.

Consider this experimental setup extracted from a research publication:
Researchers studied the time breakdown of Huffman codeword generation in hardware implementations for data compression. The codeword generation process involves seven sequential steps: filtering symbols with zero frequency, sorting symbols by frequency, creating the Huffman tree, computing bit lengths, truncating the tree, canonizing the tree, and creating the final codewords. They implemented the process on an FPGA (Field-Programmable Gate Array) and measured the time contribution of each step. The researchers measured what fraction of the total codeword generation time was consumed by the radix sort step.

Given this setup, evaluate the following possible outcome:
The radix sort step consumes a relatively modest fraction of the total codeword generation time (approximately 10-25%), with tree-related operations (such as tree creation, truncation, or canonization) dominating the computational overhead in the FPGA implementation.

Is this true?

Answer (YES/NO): NO